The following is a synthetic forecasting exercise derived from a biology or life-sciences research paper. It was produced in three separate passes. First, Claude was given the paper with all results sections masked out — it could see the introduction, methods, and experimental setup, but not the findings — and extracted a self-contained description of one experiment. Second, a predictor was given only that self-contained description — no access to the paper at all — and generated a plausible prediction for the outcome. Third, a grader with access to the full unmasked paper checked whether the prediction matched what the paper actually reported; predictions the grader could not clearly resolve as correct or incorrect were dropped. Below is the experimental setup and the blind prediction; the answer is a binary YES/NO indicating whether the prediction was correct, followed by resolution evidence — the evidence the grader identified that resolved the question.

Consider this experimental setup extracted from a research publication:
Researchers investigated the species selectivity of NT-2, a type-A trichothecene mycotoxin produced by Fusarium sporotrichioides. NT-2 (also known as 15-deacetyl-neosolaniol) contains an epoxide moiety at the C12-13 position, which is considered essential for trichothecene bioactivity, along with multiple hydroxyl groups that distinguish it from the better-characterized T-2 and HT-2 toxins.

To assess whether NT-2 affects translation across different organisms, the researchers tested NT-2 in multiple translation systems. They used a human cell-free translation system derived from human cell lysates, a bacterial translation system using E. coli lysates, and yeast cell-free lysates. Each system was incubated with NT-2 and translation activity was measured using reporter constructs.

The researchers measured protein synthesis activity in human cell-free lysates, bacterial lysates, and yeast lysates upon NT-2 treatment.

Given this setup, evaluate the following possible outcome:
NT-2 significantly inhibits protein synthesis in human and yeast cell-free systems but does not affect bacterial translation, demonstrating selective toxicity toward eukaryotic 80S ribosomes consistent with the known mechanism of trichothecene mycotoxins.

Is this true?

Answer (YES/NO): YES